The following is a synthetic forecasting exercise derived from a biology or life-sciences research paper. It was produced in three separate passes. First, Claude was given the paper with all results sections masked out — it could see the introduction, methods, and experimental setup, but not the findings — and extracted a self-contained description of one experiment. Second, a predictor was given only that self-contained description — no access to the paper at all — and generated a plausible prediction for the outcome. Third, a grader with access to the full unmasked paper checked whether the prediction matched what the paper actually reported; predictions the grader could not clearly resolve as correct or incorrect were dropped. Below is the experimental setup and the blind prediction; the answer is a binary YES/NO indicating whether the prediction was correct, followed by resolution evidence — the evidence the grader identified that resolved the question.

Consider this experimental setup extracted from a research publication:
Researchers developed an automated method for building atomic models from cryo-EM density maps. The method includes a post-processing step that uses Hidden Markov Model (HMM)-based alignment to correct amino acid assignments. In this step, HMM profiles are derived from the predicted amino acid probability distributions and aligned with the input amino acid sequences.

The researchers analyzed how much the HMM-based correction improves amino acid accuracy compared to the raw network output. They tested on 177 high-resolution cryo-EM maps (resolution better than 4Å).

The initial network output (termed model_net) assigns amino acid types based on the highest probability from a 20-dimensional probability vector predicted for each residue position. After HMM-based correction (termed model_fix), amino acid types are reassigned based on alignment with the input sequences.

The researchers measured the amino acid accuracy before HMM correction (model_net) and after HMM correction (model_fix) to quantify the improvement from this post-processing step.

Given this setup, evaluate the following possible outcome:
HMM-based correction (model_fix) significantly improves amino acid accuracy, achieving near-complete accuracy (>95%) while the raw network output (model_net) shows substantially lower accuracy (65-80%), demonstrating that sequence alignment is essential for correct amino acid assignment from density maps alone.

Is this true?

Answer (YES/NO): NO